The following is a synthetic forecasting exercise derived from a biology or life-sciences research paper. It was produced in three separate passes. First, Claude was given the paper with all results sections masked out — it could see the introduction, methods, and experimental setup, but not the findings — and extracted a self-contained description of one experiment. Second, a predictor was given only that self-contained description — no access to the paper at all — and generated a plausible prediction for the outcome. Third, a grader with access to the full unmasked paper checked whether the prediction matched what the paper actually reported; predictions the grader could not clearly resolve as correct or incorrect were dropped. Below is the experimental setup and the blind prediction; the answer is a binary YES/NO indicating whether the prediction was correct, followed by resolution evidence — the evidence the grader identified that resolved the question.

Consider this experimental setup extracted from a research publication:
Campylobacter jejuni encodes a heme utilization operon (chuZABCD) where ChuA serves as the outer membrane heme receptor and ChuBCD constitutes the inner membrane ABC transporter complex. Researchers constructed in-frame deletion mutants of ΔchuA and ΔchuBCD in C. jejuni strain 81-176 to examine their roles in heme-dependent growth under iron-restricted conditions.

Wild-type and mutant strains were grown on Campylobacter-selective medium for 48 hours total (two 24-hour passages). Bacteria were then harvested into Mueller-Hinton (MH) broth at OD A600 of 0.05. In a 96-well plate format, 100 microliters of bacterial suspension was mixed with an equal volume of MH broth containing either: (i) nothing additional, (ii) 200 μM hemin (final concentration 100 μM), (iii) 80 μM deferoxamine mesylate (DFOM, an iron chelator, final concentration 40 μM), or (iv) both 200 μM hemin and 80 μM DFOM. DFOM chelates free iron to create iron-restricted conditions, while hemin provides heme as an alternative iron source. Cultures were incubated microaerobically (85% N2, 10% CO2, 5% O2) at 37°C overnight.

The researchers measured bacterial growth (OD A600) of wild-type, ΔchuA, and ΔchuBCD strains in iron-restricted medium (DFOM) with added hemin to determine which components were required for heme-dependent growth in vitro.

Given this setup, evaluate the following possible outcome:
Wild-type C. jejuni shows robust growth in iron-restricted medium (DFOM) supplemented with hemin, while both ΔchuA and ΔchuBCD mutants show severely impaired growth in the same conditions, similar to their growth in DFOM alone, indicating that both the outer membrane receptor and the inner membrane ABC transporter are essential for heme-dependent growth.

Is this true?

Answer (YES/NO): NO